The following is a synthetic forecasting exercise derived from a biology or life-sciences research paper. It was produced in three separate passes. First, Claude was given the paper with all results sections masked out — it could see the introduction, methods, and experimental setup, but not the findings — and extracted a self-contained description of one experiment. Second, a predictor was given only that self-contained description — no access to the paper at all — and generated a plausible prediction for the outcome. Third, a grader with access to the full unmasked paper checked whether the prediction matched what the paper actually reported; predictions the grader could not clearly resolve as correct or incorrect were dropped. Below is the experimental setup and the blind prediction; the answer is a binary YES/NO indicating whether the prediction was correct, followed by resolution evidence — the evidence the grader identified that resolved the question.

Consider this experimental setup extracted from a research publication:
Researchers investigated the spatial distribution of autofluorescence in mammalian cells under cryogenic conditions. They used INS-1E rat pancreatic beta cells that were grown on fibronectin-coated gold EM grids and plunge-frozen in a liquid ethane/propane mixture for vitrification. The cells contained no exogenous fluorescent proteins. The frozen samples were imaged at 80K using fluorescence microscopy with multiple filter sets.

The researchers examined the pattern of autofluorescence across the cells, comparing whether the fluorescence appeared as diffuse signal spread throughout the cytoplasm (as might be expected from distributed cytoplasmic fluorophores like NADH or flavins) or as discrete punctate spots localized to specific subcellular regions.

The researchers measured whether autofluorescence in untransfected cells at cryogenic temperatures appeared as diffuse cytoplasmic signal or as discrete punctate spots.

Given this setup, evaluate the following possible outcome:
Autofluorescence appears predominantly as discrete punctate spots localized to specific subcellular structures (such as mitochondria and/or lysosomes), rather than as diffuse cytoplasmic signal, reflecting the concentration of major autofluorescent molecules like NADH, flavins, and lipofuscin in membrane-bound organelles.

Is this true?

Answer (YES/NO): YES